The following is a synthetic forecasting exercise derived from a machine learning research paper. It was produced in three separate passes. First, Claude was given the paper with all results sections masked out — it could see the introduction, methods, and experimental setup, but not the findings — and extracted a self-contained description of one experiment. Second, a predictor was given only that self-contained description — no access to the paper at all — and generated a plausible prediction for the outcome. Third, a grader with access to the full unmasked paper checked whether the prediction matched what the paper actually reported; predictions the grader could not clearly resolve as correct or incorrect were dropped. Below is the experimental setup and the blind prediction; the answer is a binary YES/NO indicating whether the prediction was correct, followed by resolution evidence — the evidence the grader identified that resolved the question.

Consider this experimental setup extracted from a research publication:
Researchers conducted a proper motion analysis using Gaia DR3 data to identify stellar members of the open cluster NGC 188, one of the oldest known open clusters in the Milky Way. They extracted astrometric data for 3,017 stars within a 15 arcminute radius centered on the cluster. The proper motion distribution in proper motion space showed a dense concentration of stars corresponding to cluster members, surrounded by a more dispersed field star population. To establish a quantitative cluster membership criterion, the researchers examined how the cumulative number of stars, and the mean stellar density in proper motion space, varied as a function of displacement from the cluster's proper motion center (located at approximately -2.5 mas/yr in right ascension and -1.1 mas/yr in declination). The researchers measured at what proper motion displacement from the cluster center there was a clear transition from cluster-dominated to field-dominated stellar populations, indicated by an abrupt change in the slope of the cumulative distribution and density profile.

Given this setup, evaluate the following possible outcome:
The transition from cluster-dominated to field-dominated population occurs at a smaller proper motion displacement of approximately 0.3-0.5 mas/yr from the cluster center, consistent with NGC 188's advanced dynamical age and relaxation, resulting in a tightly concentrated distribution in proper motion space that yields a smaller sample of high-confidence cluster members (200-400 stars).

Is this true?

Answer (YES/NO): NO